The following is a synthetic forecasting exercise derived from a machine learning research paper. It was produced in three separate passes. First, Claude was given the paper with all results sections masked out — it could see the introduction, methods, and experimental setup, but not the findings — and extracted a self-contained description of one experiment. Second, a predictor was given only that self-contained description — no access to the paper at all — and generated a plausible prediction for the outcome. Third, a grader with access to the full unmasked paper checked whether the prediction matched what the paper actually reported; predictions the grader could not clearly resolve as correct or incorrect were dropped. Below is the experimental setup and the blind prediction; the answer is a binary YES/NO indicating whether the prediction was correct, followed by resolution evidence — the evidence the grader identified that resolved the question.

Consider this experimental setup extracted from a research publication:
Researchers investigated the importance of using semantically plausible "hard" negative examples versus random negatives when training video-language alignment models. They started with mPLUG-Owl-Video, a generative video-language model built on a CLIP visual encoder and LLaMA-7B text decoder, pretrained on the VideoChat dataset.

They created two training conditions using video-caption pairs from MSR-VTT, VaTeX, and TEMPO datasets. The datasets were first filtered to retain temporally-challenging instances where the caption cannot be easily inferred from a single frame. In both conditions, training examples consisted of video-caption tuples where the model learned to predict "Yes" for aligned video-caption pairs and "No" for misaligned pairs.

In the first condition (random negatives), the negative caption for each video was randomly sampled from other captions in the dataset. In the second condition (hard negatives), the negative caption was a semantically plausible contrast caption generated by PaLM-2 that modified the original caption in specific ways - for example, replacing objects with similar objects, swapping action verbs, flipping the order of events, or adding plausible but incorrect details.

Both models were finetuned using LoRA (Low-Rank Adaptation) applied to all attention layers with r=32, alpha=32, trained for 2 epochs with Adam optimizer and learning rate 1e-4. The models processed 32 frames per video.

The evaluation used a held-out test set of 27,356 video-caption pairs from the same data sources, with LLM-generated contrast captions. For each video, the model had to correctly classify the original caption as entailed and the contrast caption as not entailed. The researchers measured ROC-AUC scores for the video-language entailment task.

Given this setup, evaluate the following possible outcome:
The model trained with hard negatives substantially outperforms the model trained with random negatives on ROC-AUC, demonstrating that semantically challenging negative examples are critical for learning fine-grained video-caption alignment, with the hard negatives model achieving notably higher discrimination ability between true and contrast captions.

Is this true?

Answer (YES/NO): YES